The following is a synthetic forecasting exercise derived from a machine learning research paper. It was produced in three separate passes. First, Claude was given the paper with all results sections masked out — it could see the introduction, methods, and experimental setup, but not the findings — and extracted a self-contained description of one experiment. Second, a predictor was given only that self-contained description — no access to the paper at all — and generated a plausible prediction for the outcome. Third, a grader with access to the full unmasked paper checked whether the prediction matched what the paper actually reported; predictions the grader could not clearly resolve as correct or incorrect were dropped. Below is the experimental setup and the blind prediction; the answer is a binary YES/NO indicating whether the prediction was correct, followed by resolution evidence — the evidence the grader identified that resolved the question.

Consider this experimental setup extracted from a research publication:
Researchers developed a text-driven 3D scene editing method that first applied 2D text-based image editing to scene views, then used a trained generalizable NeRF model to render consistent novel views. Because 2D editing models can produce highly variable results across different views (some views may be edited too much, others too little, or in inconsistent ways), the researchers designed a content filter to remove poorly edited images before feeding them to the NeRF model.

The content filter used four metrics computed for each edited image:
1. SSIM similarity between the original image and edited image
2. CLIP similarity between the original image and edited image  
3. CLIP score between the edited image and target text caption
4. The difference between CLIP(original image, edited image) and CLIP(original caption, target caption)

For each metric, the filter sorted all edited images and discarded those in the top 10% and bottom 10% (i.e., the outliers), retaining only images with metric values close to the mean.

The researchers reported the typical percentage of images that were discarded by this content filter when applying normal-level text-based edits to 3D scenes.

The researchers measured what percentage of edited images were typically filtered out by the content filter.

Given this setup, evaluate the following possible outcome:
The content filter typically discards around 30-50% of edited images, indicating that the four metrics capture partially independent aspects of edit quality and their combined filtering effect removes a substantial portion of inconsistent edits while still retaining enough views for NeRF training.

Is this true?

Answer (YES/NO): NO